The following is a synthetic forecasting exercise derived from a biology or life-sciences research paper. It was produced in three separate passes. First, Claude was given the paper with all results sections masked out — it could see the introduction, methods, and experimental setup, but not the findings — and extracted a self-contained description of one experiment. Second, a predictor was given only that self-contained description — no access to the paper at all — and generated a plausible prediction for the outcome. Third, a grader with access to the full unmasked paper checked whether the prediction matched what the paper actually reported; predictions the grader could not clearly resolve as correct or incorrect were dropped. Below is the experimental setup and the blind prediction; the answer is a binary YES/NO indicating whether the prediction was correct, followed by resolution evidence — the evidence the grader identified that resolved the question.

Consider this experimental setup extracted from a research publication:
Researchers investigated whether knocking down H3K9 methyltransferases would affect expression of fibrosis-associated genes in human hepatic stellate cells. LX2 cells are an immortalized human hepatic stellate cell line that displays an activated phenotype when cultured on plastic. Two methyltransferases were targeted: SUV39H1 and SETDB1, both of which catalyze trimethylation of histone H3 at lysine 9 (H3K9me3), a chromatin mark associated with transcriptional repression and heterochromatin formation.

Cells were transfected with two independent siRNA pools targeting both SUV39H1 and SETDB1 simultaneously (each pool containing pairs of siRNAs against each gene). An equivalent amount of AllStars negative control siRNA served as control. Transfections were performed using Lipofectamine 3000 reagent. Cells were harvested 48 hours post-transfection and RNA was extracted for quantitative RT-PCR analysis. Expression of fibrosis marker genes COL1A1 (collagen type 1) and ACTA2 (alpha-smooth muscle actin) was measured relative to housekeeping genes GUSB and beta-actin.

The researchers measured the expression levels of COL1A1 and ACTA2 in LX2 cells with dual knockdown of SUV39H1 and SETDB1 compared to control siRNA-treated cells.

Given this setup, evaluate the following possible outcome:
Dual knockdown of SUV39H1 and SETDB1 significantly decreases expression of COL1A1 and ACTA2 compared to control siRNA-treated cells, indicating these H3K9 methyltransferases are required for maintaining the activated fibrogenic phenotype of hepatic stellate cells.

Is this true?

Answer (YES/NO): NO